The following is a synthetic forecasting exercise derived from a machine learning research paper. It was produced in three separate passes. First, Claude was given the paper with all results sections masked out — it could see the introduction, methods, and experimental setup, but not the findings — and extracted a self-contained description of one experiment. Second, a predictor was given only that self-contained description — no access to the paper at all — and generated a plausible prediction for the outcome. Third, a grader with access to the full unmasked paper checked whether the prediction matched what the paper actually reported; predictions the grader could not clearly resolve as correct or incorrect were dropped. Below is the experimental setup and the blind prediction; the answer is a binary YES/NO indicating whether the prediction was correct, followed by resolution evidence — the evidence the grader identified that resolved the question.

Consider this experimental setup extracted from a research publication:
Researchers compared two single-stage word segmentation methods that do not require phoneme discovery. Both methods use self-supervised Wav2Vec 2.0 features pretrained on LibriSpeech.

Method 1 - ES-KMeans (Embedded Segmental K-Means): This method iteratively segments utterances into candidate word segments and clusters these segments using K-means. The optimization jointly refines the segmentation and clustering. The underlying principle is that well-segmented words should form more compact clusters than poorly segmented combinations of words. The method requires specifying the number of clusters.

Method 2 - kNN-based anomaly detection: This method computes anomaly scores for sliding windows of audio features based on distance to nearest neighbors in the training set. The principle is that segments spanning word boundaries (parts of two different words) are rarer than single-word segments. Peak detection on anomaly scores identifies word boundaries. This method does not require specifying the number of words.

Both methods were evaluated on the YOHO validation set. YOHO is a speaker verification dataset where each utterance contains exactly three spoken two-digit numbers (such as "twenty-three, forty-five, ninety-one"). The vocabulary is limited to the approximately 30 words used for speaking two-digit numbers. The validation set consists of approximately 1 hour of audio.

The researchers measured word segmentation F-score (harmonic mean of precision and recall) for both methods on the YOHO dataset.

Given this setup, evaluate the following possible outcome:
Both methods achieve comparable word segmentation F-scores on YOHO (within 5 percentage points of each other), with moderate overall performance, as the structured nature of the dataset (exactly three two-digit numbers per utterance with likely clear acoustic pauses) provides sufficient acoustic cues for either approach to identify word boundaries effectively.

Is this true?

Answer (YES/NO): NO